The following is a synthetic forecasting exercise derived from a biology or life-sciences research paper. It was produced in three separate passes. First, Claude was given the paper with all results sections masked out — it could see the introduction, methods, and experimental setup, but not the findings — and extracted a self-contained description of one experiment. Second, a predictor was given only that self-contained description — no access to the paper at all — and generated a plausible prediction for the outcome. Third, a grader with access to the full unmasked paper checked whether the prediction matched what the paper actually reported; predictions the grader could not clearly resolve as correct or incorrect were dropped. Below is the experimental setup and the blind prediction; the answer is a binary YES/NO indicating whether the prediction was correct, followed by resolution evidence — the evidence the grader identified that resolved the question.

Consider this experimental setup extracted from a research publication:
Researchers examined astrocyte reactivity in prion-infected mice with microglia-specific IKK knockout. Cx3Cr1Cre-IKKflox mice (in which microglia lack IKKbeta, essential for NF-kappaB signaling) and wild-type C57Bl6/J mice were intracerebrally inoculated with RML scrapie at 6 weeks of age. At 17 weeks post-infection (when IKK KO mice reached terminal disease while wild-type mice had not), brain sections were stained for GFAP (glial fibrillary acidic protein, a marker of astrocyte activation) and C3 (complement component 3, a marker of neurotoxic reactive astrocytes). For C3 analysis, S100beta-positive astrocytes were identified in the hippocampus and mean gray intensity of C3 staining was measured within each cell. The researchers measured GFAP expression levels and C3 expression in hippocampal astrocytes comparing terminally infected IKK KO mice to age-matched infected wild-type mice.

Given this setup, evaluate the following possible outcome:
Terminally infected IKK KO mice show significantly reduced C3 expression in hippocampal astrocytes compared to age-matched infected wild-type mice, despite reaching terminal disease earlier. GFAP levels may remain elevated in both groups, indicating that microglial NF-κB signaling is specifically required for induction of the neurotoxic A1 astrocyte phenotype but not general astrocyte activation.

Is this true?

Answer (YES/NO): NO